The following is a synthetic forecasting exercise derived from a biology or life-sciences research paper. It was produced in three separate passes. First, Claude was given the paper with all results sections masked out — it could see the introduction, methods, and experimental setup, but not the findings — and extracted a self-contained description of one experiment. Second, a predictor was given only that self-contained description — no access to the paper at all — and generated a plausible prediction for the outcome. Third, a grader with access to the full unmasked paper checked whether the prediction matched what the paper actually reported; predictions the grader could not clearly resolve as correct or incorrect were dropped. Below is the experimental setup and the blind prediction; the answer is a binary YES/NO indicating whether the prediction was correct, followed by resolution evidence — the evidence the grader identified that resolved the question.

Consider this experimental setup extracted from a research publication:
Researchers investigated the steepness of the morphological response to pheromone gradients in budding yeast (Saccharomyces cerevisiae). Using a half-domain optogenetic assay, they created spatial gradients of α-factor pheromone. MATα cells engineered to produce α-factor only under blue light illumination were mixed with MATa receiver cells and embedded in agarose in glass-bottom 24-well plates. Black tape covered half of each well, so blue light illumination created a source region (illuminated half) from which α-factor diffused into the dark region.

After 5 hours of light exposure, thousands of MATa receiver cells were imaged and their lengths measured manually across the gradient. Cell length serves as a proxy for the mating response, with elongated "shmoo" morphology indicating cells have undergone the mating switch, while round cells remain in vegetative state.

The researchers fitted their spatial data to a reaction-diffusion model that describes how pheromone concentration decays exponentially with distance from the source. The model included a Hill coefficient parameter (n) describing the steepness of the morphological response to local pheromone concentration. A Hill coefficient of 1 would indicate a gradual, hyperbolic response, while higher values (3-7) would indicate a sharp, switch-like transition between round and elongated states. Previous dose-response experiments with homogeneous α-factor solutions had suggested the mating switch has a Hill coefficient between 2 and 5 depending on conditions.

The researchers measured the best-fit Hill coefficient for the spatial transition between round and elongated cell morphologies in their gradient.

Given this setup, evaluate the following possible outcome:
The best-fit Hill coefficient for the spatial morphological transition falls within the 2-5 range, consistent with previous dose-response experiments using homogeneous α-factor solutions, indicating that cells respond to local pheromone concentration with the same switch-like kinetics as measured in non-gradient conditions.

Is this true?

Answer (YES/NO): YES